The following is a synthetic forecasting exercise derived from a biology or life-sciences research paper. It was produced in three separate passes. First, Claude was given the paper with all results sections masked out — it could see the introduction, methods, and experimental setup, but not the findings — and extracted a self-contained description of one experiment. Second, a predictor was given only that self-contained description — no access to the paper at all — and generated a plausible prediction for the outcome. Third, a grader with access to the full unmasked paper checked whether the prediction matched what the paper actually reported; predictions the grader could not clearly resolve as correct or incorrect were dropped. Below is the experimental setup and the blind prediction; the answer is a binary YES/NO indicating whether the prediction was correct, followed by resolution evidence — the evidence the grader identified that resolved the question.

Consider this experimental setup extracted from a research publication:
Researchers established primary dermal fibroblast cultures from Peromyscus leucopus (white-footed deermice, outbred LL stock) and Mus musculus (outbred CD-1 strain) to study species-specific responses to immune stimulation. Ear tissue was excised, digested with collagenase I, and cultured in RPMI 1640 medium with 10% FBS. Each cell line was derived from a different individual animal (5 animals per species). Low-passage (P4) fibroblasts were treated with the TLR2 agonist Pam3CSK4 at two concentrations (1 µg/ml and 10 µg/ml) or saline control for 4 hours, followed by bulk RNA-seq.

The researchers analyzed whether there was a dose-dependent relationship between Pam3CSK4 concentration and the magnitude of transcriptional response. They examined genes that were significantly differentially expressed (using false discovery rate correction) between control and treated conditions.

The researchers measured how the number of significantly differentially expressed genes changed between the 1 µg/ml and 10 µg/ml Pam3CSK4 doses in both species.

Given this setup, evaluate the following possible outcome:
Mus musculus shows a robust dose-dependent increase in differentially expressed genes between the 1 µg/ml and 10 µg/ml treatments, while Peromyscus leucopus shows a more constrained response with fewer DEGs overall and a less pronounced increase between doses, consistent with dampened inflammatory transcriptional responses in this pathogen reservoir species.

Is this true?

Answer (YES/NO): NO